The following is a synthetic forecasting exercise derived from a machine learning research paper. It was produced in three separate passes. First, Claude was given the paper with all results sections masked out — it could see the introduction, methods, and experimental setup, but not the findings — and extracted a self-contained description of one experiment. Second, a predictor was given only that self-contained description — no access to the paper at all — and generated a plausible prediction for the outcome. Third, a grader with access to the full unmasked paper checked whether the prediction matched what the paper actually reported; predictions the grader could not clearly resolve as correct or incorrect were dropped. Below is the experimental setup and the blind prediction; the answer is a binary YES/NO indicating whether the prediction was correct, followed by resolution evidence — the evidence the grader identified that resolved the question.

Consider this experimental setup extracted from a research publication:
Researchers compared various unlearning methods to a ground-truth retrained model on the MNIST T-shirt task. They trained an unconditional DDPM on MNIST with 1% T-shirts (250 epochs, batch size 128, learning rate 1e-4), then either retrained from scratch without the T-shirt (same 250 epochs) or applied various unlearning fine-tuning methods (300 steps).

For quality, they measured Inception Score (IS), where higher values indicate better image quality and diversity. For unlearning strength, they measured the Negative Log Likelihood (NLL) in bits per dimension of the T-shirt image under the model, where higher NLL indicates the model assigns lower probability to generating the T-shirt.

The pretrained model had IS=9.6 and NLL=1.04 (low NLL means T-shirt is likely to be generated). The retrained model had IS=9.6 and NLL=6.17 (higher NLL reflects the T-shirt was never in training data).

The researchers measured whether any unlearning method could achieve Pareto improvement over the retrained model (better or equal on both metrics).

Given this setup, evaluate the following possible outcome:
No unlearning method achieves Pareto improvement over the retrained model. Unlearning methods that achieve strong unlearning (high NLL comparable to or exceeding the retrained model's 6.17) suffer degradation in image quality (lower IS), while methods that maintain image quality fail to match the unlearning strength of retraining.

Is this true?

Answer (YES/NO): NO